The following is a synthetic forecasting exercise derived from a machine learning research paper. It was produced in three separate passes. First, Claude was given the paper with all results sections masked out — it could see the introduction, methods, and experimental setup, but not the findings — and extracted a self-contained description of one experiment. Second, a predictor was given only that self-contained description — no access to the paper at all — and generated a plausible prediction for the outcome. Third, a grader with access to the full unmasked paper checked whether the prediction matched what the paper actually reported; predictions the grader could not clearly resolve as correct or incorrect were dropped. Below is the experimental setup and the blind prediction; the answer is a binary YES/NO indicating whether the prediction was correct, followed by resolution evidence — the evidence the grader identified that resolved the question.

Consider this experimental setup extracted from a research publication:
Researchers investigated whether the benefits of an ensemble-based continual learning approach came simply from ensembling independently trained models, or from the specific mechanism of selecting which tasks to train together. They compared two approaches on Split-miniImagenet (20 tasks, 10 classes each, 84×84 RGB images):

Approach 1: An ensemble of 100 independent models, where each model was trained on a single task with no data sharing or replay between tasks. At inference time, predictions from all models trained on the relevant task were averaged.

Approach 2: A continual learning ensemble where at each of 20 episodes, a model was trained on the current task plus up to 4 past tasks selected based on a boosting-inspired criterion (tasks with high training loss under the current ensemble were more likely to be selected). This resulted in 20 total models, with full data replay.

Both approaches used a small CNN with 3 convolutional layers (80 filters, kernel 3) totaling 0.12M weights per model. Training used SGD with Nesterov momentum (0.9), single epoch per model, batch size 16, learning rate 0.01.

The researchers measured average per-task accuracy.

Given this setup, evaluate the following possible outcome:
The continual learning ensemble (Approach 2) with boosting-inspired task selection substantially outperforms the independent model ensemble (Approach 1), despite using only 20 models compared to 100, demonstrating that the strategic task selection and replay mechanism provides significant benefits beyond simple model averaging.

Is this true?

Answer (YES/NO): YES